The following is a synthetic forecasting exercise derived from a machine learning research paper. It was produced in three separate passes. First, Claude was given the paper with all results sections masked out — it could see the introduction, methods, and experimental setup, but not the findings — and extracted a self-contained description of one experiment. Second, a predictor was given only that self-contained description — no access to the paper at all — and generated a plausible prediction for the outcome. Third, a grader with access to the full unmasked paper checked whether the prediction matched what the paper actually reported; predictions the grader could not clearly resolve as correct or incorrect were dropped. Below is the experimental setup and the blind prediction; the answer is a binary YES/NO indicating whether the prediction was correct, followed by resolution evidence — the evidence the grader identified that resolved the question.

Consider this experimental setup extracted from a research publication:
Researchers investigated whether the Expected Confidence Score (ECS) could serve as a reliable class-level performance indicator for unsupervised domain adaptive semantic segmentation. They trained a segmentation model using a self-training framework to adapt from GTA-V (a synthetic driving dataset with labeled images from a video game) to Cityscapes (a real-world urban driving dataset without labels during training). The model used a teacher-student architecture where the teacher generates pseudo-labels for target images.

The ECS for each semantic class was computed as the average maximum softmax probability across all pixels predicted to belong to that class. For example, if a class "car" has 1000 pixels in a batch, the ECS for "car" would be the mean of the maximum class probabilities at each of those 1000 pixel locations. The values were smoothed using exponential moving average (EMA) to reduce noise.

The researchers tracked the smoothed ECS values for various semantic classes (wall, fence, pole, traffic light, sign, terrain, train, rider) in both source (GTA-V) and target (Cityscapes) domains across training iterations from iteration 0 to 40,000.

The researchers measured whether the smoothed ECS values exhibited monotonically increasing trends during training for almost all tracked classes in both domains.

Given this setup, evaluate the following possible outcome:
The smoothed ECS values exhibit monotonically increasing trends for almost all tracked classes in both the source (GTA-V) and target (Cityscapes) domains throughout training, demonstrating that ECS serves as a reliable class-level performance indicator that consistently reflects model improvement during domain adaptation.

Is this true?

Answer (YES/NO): YES